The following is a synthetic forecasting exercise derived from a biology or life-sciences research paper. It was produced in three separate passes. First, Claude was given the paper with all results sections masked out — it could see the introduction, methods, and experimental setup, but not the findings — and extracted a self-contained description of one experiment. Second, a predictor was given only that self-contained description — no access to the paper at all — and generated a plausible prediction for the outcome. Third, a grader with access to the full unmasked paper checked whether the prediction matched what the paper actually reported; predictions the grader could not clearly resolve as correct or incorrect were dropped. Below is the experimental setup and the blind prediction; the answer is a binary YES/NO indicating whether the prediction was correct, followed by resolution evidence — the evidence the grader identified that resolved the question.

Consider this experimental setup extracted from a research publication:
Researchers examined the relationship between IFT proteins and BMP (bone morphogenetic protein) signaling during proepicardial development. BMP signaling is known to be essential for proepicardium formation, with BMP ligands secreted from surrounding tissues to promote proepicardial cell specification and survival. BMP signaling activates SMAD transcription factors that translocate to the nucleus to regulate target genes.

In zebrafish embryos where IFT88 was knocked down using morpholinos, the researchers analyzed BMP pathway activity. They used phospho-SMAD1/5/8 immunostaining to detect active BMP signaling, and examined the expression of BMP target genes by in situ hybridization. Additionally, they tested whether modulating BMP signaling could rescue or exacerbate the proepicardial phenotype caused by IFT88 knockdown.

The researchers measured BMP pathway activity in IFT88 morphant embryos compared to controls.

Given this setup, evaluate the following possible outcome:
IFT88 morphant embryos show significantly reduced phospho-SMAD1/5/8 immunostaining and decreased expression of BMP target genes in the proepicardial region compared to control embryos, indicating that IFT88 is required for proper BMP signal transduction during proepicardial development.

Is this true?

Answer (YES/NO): NO